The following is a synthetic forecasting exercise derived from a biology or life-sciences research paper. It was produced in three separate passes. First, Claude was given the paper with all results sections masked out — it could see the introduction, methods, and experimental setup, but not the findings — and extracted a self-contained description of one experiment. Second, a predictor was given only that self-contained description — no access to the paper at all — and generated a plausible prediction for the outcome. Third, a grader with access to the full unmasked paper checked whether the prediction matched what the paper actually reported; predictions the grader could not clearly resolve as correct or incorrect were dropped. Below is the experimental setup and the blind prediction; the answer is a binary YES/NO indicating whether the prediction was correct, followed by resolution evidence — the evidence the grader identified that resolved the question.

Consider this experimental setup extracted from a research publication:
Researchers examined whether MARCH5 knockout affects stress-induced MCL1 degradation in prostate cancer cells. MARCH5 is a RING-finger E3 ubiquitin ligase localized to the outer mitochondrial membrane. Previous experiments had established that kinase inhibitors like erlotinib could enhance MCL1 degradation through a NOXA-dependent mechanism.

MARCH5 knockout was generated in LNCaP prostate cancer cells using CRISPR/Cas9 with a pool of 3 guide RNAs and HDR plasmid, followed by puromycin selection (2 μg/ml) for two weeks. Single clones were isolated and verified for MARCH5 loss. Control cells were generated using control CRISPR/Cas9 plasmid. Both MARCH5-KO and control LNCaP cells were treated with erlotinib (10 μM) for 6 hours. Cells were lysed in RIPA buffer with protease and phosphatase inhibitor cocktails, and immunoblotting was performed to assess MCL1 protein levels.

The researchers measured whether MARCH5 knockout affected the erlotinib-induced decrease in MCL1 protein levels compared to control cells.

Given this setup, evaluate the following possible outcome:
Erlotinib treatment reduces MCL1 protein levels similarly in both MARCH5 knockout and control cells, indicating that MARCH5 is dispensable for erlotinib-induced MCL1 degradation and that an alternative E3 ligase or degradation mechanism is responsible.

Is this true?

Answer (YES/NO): NO